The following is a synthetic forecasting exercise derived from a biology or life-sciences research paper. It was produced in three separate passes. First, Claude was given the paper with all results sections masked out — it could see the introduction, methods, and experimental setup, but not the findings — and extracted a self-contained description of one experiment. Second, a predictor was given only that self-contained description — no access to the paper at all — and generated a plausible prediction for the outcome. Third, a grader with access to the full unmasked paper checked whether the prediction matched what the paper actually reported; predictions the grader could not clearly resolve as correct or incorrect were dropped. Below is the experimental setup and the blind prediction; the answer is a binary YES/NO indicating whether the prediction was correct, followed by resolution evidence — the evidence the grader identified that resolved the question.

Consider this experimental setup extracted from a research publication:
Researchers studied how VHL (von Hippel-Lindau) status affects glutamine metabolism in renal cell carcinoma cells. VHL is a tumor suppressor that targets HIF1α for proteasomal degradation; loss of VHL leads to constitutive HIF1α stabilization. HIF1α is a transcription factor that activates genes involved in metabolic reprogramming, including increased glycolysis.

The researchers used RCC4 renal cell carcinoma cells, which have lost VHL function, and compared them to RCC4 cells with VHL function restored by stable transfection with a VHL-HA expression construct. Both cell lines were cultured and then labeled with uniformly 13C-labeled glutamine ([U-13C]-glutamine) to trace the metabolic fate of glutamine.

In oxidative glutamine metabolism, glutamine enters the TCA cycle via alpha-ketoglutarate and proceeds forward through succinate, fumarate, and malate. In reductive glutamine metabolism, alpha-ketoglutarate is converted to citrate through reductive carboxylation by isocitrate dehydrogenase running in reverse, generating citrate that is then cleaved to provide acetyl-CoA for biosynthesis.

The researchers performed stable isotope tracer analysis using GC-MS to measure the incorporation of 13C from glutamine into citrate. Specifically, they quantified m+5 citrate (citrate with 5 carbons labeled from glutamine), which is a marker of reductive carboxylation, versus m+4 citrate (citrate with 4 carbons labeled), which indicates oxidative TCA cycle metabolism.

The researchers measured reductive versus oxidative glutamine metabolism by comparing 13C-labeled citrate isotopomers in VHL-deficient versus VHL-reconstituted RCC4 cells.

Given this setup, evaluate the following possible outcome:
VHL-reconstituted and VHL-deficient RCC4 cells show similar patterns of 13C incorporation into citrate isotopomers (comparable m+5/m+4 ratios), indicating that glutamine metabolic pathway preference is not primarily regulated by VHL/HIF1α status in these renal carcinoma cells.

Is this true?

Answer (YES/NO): NO